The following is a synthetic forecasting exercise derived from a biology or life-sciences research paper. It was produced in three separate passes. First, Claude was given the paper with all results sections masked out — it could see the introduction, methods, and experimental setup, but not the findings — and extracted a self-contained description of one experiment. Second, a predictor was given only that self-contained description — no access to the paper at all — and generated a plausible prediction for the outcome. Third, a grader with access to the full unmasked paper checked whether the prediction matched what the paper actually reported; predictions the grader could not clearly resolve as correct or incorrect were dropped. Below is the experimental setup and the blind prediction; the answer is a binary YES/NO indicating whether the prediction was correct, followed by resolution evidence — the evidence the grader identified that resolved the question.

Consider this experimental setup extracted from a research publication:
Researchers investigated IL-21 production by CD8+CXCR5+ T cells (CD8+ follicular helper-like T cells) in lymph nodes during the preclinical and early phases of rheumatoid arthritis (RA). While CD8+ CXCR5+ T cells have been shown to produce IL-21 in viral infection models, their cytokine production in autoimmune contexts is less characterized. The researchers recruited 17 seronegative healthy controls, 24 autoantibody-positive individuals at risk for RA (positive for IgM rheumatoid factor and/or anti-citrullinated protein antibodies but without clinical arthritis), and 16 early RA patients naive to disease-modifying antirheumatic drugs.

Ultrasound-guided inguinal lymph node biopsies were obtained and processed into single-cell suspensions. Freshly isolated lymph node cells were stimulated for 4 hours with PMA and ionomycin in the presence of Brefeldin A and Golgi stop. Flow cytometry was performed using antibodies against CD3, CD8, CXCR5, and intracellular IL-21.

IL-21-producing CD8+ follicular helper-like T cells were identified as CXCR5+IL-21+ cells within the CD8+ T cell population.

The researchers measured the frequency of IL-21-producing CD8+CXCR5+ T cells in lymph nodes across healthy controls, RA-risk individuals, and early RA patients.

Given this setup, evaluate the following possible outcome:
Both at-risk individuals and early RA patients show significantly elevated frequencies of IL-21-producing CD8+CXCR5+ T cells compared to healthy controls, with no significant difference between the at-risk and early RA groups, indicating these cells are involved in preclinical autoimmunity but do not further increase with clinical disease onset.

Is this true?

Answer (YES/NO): NO